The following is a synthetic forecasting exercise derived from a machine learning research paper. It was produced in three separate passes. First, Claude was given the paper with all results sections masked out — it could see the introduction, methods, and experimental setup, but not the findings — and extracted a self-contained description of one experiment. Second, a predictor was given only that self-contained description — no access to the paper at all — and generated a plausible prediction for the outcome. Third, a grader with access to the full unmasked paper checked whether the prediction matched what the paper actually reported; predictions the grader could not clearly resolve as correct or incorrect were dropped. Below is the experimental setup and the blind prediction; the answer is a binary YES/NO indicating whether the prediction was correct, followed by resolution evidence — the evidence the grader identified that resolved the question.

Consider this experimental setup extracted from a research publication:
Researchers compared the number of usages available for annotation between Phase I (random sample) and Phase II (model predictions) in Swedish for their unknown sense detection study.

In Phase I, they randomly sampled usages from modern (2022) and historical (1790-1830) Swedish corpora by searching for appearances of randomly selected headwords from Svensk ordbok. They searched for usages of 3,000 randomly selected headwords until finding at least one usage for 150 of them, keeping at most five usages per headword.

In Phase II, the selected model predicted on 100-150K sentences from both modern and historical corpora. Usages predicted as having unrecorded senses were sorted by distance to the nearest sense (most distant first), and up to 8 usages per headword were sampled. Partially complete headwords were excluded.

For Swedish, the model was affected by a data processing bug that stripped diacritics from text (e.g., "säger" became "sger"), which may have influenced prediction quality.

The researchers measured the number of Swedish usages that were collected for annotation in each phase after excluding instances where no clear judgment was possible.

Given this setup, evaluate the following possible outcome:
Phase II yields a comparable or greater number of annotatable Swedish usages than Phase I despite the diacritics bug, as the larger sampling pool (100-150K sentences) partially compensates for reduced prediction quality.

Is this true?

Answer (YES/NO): YES